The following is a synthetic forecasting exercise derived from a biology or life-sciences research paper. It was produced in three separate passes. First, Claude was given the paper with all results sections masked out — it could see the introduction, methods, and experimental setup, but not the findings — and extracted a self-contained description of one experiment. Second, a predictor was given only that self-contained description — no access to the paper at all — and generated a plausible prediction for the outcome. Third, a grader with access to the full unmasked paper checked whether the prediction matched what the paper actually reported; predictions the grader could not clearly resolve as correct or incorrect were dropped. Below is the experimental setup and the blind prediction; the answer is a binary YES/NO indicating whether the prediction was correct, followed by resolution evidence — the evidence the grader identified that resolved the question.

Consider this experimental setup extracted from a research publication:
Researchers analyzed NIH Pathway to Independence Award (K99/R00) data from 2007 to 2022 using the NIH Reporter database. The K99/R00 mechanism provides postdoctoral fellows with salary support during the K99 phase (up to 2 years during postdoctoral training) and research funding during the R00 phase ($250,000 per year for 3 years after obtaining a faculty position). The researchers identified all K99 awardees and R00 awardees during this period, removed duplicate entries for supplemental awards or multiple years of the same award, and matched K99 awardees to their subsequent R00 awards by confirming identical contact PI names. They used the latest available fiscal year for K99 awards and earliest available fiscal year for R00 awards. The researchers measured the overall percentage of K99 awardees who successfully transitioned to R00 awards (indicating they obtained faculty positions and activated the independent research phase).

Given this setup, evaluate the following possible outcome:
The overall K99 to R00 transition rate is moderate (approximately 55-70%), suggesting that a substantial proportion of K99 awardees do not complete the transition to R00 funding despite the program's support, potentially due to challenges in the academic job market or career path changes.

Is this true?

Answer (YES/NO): NO